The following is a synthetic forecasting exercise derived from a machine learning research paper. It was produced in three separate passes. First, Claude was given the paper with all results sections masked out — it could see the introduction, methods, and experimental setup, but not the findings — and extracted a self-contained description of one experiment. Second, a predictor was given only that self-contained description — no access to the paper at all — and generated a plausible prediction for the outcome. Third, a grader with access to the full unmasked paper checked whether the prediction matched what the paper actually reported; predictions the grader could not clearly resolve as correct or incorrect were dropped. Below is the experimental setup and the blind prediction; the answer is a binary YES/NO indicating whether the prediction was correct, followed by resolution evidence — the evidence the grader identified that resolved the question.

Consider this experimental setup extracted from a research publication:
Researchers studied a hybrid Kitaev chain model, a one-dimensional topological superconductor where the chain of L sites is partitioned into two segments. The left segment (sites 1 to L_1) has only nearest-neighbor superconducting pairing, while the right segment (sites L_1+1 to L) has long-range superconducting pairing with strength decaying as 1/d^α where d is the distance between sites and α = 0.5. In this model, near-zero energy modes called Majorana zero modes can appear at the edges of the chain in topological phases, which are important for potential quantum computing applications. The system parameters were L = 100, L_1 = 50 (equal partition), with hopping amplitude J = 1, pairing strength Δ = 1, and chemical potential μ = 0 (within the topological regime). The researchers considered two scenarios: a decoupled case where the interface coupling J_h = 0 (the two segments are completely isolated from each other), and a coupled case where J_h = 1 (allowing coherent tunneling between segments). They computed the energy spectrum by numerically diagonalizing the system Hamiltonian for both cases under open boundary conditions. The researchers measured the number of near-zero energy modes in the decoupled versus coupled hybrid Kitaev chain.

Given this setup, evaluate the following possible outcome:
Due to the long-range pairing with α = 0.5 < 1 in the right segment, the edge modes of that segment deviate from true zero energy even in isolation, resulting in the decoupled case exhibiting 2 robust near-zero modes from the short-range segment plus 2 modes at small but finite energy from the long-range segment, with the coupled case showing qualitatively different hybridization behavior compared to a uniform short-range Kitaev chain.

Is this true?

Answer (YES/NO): YES